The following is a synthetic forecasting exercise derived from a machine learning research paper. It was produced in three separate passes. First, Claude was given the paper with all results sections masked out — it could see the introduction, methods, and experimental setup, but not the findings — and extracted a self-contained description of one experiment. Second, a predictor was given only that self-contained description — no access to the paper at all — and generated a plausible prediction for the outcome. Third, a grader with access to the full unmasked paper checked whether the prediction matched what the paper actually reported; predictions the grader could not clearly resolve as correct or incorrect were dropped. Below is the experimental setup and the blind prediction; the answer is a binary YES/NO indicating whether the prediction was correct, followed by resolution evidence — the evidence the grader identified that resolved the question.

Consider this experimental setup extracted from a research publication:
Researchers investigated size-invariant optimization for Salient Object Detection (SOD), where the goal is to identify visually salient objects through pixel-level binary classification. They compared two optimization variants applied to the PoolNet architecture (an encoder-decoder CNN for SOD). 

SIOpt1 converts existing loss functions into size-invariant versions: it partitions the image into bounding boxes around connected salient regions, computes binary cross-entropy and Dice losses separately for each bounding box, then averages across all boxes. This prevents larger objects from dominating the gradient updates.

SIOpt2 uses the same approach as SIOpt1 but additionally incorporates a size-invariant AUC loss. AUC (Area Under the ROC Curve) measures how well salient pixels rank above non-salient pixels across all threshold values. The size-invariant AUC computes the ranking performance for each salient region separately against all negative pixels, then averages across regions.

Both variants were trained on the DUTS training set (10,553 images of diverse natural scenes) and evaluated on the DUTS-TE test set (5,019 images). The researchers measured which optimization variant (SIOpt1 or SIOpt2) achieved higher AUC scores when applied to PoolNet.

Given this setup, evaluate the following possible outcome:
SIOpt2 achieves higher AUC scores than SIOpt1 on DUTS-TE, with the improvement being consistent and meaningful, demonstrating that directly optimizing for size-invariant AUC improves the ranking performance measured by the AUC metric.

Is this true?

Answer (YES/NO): NO